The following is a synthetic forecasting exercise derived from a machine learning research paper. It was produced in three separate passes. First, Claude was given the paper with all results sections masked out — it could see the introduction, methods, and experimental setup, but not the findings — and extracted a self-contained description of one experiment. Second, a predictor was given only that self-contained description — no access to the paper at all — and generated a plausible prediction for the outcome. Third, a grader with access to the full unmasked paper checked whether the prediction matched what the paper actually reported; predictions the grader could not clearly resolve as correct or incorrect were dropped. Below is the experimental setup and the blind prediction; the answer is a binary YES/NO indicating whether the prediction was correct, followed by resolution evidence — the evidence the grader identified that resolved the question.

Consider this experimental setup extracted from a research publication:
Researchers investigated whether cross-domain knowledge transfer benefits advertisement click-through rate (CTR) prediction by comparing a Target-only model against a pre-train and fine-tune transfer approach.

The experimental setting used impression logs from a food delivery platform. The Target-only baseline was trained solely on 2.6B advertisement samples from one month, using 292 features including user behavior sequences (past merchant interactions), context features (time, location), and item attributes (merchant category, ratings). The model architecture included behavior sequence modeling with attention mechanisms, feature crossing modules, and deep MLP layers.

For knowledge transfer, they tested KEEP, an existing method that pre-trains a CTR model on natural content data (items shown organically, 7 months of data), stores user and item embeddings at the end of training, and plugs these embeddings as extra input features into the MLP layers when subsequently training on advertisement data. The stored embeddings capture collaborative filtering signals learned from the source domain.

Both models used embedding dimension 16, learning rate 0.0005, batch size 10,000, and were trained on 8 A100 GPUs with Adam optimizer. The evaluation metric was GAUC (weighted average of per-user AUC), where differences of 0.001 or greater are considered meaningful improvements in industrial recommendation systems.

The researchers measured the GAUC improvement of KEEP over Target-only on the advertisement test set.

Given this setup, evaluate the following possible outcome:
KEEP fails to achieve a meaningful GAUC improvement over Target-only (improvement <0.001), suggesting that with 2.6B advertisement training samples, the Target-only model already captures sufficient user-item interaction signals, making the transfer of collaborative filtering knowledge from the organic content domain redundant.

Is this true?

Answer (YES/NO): NO